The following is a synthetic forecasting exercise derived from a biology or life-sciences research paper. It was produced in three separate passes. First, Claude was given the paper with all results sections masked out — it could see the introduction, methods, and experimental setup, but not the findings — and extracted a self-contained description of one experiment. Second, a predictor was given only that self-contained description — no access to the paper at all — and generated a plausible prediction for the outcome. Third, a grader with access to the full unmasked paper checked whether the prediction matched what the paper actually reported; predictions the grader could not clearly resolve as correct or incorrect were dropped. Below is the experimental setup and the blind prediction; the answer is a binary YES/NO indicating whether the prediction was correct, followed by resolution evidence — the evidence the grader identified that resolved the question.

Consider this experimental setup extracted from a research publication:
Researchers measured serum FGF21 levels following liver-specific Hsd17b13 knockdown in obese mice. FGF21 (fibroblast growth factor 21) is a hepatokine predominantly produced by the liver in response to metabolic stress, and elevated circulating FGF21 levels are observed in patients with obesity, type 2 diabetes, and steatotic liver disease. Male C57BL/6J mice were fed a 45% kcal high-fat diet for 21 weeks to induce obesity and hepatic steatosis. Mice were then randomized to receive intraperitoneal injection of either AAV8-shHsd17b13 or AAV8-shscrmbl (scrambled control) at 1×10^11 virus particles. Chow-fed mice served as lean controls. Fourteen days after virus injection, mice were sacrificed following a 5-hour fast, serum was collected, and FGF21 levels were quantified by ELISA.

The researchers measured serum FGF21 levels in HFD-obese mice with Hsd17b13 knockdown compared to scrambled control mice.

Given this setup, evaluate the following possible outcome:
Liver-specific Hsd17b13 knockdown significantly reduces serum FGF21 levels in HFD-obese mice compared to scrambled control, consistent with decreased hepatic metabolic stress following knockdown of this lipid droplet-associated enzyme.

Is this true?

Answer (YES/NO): YES